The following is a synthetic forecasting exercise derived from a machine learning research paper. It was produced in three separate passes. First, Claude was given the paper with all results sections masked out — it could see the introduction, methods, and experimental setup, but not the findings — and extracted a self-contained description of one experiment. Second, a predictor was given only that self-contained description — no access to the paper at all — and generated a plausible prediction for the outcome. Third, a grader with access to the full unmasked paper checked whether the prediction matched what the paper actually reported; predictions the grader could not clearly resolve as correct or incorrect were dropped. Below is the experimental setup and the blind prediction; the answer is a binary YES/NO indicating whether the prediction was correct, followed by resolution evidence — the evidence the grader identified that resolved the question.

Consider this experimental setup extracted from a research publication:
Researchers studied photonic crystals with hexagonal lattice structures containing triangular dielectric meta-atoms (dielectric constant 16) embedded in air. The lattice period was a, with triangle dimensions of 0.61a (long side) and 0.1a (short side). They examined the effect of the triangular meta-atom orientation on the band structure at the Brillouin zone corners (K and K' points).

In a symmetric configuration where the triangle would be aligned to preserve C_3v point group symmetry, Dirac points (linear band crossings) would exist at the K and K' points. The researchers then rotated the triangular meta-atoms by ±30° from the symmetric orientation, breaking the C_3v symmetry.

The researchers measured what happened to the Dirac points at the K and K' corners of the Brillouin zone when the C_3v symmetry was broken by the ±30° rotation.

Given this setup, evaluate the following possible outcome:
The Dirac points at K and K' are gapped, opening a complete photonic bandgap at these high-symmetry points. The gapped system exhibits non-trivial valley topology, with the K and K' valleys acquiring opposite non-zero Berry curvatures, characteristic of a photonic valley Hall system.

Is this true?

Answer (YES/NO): YES